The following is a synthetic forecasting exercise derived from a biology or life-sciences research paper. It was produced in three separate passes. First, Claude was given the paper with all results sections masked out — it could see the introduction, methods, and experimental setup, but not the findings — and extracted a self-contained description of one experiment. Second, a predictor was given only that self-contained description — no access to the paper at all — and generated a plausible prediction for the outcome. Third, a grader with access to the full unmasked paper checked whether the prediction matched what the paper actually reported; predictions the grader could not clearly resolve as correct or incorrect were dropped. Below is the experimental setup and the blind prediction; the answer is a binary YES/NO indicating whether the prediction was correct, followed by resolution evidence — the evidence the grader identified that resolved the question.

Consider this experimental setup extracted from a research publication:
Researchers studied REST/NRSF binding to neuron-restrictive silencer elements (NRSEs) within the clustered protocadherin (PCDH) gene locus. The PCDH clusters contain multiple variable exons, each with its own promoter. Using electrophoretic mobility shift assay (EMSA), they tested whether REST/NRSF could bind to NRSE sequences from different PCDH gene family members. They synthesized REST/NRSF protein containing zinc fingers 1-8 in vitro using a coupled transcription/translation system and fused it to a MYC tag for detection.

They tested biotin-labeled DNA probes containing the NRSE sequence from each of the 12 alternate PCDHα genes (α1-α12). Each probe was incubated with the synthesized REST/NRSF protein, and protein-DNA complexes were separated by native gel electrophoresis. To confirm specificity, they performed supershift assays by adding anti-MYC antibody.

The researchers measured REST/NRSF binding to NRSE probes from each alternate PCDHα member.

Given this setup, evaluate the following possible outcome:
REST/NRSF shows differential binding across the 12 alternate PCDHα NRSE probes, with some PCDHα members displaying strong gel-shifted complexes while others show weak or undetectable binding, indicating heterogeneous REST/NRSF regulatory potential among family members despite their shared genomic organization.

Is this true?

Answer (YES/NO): NO